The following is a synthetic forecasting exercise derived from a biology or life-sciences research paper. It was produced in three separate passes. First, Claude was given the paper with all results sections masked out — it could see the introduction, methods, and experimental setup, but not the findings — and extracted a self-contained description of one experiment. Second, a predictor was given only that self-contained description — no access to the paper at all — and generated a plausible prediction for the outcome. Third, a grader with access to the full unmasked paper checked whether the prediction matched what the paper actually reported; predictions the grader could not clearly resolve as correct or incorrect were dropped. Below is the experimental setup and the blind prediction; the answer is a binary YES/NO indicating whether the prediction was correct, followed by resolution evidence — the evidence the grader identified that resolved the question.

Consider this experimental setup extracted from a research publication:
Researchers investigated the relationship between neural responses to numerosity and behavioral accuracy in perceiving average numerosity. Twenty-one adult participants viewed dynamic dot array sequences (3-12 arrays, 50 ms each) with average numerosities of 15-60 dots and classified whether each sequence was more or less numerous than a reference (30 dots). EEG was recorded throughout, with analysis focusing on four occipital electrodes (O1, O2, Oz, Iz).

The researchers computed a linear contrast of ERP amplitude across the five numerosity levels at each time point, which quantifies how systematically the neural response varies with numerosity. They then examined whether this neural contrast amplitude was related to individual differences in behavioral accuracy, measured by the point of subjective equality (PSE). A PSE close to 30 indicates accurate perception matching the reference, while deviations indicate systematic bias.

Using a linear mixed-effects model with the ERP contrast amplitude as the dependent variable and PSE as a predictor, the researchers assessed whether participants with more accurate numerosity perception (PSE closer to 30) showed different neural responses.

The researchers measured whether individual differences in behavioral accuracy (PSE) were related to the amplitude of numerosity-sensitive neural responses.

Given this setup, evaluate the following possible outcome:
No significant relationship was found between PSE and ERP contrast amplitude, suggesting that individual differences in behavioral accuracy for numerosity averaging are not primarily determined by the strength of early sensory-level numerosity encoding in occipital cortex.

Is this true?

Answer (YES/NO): NO